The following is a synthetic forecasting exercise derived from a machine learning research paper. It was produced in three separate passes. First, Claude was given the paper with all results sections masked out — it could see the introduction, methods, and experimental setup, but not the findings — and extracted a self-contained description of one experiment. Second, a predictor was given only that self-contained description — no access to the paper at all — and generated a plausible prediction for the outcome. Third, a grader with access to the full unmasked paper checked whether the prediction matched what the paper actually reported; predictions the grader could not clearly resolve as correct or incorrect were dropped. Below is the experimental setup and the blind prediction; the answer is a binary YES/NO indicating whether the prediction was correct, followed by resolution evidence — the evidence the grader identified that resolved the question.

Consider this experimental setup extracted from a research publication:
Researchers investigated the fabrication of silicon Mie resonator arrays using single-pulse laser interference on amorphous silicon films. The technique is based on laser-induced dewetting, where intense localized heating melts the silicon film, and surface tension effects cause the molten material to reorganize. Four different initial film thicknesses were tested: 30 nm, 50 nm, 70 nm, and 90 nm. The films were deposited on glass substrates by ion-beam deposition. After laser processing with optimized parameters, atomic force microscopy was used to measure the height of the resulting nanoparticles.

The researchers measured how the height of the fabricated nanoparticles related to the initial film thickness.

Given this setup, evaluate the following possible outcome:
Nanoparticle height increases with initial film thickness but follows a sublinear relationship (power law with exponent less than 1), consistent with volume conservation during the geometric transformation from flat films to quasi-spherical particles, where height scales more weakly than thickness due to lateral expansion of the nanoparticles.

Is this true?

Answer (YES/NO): YES